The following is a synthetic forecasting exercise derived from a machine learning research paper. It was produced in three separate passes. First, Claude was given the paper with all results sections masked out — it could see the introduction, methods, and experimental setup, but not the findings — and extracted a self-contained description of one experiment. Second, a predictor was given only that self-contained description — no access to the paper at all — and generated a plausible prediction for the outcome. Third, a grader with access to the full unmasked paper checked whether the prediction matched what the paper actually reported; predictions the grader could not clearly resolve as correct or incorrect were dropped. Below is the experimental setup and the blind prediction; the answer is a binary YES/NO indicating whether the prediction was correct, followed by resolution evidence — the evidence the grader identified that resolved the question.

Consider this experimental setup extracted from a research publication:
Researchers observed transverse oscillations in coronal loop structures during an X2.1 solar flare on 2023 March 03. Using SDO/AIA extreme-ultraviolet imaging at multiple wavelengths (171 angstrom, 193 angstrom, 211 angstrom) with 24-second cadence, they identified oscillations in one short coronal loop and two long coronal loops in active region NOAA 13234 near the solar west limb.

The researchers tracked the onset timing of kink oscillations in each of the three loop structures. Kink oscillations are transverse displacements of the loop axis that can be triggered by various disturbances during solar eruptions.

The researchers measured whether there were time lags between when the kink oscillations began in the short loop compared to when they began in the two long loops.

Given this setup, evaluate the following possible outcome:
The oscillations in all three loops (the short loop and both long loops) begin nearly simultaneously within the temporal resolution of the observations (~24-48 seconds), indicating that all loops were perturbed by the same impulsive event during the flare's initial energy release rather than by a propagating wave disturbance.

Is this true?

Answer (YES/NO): NO